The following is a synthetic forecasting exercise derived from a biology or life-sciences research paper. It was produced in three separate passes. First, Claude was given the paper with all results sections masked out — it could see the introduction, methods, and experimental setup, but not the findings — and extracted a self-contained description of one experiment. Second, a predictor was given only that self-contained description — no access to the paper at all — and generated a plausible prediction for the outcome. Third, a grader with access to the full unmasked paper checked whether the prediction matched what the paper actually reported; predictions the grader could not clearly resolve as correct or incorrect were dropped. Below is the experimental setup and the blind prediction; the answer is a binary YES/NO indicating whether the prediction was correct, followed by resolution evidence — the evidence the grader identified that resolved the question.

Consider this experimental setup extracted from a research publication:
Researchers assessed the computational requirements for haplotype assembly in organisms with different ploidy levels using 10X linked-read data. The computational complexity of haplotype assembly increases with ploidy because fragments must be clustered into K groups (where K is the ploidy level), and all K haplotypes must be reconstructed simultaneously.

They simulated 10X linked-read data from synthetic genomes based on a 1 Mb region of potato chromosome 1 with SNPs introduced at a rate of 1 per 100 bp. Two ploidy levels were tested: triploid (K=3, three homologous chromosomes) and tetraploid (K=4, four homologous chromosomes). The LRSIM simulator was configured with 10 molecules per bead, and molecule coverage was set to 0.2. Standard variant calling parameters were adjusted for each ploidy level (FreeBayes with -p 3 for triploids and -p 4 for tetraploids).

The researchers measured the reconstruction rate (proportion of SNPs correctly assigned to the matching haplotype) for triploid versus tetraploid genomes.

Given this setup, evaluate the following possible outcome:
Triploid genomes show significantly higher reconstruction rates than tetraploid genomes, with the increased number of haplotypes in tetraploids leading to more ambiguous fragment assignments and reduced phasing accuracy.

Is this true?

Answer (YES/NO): NO